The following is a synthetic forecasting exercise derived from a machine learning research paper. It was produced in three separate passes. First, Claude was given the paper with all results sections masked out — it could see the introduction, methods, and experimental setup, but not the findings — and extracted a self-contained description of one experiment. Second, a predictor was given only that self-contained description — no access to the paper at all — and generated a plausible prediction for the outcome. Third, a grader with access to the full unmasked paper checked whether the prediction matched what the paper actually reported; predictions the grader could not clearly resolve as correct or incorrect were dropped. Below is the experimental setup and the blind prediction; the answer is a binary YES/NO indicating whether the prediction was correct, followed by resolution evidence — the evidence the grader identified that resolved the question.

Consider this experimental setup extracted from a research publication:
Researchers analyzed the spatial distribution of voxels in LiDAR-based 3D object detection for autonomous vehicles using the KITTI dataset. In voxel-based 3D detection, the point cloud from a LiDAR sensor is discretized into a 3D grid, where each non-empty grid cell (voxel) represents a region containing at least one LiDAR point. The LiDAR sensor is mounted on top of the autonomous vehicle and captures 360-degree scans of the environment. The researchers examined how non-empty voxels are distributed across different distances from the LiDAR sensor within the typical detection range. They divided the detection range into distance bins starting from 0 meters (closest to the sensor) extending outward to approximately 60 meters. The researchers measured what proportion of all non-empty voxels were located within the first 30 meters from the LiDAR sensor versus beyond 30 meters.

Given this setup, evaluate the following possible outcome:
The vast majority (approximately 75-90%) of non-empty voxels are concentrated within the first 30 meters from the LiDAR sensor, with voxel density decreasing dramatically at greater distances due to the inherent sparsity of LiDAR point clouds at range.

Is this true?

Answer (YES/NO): YES